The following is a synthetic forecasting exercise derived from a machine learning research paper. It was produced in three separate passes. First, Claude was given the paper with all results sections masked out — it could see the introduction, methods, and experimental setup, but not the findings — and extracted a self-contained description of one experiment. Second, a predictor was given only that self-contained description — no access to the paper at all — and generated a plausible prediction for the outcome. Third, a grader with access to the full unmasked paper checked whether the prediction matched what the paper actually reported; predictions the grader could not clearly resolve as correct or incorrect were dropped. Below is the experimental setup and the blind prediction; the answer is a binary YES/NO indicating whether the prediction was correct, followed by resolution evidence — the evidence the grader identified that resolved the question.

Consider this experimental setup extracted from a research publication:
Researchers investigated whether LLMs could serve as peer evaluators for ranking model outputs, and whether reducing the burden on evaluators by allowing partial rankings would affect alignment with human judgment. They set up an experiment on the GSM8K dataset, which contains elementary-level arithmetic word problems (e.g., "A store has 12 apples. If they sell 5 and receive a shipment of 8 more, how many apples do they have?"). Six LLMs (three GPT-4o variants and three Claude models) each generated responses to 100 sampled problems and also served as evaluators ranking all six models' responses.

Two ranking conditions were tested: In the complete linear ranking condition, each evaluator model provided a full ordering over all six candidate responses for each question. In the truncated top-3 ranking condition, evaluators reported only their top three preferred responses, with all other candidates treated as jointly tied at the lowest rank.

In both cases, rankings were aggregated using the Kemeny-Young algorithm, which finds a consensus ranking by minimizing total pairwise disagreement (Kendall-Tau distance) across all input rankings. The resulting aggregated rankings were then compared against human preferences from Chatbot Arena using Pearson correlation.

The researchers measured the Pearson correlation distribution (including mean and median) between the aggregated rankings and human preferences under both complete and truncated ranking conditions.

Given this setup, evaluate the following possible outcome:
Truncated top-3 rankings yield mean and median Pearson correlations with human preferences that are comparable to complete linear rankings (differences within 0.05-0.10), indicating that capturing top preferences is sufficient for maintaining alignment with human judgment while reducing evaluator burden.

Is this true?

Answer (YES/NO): NO